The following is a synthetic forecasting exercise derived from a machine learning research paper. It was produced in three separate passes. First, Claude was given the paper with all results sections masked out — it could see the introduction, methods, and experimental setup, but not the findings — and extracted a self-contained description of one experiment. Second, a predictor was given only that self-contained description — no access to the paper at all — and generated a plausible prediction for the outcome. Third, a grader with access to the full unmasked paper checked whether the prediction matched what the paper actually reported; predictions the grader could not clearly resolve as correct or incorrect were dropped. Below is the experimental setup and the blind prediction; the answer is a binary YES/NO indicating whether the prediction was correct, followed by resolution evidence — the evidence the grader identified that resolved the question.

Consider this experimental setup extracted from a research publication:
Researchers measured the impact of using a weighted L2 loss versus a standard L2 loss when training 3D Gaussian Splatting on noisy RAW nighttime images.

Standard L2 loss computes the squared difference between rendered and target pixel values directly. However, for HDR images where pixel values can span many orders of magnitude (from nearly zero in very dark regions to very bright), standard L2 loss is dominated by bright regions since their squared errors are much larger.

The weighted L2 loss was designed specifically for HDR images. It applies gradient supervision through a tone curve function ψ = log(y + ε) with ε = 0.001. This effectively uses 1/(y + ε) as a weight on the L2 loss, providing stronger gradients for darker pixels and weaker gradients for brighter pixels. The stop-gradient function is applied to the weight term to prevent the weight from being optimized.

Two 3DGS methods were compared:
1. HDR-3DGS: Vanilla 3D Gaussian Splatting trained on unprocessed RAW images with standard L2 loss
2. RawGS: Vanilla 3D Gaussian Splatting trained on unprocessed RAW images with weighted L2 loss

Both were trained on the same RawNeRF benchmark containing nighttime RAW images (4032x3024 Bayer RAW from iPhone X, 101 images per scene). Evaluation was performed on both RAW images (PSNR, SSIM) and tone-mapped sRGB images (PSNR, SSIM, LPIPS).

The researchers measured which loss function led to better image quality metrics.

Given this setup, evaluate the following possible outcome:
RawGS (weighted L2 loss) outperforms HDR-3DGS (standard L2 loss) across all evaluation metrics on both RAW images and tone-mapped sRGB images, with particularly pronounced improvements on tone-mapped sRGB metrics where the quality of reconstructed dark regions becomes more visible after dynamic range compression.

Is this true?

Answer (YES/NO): YES